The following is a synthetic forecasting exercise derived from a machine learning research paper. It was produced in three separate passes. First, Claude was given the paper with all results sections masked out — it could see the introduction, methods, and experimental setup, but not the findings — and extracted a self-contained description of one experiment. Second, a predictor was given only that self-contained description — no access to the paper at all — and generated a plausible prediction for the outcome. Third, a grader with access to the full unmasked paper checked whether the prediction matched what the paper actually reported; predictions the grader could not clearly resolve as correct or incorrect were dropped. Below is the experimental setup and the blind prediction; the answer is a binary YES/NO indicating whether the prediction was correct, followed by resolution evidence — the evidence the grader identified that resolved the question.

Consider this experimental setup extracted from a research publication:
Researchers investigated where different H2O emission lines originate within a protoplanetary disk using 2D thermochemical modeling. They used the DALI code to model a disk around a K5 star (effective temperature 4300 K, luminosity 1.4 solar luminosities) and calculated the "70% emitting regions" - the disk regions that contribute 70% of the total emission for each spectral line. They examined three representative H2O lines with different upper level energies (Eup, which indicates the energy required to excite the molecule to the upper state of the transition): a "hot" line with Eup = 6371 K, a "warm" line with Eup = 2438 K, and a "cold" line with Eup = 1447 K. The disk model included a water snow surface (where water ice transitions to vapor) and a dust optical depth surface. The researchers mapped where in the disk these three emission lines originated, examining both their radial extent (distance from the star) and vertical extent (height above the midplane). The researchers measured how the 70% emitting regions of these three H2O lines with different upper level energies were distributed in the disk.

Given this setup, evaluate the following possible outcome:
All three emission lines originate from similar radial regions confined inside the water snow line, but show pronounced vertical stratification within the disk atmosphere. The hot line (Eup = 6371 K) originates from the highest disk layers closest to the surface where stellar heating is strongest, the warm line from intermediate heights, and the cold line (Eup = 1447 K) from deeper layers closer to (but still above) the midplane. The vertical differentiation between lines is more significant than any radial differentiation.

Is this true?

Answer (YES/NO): NO